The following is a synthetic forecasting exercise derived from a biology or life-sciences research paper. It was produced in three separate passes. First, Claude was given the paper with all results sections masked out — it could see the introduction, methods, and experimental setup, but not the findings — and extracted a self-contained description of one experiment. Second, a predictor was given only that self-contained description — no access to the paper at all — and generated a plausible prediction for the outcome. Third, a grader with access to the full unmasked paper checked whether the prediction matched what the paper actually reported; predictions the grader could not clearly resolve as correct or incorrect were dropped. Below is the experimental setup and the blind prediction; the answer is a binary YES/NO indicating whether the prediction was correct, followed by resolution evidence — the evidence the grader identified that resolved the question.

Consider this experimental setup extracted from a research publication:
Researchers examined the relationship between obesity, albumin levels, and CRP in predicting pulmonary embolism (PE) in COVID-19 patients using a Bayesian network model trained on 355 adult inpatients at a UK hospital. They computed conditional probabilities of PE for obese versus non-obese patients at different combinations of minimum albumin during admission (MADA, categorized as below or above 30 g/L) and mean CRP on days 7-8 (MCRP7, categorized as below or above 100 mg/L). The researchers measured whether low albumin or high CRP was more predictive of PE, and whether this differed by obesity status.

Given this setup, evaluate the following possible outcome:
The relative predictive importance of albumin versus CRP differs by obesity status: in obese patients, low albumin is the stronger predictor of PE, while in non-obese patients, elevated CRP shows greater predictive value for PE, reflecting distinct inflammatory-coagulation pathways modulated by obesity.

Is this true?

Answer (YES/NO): NO